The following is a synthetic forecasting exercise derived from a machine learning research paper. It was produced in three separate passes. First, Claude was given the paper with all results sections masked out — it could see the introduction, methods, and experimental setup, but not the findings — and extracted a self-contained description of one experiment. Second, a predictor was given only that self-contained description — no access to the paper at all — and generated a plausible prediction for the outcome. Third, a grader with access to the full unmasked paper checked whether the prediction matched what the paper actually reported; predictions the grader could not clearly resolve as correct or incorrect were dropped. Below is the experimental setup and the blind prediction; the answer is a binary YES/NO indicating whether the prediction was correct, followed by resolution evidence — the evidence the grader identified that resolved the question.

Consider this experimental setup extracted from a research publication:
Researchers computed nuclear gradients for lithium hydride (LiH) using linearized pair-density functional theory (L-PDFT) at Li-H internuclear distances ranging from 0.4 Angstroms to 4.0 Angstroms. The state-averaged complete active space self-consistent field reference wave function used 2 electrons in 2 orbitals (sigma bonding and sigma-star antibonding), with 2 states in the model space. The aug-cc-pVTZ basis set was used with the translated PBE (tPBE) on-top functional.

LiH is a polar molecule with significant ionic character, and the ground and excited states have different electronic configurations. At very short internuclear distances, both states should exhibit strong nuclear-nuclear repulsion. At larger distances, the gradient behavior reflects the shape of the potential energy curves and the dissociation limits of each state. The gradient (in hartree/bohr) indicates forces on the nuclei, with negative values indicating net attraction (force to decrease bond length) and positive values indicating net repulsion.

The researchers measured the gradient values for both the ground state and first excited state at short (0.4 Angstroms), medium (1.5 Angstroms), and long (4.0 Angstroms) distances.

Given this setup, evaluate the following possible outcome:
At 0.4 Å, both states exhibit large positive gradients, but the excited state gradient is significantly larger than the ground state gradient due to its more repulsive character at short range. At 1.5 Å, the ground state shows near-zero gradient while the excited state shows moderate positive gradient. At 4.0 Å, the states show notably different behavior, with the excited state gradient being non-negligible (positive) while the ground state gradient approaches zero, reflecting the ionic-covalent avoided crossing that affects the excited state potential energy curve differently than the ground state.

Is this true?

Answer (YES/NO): NO